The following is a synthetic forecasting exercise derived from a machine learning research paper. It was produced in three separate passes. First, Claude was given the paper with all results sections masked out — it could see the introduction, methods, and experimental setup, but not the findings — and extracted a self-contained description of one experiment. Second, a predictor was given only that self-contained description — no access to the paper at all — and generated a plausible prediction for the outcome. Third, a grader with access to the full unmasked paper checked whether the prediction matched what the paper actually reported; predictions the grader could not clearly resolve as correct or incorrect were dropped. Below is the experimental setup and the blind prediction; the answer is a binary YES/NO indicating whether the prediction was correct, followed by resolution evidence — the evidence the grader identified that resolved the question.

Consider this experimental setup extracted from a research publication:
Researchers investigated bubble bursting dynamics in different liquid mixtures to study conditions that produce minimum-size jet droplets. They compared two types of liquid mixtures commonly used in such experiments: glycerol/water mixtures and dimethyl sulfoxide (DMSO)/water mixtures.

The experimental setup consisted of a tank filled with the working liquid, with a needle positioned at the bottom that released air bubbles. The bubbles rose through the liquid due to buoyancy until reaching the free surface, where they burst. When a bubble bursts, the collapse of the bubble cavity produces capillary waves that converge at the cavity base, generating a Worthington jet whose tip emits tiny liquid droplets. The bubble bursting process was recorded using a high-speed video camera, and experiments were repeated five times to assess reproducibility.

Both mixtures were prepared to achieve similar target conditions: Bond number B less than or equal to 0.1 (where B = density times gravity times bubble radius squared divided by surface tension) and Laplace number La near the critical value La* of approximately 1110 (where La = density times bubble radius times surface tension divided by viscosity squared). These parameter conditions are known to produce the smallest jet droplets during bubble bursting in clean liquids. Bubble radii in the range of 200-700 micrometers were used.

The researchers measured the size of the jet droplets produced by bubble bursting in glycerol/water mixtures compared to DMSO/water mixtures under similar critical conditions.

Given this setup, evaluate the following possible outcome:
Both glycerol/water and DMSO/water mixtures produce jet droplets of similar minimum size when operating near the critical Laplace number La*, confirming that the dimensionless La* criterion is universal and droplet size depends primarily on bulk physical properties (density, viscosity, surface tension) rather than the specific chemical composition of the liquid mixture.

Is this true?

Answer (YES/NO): NO